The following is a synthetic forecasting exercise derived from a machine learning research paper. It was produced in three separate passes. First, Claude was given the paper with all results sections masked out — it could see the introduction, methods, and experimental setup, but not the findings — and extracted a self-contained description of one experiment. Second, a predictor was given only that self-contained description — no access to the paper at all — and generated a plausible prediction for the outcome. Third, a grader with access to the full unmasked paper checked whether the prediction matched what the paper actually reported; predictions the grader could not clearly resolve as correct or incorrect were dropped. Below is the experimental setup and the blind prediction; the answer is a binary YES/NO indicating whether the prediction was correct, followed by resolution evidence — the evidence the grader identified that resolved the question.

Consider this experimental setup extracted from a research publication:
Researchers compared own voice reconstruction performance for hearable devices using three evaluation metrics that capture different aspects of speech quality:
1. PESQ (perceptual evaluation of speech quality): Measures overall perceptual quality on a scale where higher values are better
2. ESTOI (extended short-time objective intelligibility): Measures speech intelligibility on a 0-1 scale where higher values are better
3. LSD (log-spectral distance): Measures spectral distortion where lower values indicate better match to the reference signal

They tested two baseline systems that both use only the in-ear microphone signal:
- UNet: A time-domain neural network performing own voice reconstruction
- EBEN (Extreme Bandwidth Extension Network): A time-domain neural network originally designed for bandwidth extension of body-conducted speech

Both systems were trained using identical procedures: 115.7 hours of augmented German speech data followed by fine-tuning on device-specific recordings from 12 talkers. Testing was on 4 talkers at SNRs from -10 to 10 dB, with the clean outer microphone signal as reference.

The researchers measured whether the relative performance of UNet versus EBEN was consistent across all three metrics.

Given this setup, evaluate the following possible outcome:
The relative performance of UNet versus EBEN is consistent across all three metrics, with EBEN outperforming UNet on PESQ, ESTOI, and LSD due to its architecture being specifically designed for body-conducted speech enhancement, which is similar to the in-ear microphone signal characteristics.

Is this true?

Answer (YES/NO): NO